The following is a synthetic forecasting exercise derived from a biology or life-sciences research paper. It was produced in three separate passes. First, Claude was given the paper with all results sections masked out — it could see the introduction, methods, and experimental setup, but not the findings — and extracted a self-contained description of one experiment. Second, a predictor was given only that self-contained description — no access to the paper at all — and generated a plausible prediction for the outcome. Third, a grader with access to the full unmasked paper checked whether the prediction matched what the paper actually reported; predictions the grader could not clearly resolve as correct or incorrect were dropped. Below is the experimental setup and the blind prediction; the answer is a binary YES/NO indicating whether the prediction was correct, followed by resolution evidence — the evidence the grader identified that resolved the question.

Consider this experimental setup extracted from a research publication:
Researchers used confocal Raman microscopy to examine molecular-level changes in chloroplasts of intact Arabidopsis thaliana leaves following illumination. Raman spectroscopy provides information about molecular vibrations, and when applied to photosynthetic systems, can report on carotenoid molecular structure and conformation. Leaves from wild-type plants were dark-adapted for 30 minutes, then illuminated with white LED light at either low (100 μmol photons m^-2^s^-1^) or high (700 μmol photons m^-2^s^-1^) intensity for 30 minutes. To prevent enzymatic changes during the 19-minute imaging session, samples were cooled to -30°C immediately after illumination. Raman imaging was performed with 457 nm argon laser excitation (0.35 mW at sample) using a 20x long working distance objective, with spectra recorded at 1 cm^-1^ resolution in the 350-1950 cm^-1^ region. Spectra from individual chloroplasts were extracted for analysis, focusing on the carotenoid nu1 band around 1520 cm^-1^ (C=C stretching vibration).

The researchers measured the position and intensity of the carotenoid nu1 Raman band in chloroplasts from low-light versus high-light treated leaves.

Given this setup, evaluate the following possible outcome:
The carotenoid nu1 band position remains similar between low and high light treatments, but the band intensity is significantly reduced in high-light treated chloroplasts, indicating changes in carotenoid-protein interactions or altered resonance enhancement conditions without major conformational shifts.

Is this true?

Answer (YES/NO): NO